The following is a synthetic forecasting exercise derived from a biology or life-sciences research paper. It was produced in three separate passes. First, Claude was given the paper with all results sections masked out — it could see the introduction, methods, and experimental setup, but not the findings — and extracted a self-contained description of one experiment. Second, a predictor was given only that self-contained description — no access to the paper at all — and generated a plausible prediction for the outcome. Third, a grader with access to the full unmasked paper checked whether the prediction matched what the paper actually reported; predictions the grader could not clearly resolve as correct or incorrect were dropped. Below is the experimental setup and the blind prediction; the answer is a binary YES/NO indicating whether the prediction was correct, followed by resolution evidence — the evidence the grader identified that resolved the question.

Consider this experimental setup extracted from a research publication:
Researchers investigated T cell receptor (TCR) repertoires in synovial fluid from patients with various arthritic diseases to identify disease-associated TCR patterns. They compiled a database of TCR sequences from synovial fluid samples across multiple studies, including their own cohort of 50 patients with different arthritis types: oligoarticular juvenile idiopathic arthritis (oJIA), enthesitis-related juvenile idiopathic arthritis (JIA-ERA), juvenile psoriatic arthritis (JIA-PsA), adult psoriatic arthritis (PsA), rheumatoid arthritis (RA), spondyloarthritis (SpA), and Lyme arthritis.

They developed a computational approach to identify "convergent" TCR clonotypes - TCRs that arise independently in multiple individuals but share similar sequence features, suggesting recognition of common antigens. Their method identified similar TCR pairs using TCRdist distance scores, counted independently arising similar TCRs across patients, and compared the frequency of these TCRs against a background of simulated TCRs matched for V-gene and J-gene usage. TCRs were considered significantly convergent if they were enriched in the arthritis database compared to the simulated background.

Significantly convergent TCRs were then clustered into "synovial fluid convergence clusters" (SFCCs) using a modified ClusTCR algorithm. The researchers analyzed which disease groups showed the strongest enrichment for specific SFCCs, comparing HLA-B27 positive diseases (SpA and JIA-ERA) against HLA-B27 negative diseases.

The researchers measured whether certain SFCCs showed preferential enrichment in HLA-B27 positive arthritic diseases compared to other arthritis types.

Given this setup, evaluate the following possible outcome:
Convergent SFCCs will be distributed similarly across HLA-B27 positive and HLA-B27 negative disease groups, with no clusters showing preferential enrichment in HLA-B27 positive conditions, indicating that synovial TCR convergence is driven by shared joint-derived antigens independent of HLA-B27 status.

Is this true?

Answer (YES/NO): NO